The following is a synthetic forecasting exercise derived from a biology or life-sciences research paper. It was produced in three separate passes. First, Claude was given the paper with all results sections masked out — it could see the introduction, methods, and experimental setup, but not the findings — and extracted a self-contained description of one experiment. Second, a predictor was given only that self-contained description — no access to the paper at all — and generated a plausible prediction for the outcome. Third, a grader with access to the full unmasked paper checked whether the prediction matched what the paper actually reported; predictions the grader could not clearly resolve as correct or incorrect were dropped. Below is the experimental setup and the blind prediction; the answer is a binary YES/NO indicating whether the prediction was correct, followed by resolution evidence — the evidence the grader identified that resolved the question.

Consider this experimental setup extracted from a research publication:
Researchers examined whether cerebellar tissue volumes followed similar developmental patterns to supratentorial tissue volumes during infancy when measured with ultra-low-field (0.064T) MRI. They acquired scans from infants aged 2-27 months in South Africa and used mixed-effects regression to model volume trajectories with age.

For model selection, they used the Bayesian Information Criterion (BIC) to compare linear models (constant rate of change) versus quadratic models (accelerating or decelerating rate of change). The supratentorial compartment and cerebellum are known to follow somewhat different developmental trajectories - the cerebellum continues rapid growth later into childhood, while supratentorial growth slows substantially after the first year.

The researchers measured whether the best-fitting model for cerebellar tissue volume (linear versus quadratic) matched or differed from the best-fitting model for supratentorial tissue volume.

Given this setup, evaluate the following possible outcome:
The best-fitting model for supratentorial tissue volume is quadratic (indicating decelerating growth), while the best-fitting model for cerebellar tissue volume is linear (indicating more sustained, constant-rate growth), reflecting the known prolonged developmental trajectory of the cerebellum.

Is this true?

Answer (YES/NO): NO